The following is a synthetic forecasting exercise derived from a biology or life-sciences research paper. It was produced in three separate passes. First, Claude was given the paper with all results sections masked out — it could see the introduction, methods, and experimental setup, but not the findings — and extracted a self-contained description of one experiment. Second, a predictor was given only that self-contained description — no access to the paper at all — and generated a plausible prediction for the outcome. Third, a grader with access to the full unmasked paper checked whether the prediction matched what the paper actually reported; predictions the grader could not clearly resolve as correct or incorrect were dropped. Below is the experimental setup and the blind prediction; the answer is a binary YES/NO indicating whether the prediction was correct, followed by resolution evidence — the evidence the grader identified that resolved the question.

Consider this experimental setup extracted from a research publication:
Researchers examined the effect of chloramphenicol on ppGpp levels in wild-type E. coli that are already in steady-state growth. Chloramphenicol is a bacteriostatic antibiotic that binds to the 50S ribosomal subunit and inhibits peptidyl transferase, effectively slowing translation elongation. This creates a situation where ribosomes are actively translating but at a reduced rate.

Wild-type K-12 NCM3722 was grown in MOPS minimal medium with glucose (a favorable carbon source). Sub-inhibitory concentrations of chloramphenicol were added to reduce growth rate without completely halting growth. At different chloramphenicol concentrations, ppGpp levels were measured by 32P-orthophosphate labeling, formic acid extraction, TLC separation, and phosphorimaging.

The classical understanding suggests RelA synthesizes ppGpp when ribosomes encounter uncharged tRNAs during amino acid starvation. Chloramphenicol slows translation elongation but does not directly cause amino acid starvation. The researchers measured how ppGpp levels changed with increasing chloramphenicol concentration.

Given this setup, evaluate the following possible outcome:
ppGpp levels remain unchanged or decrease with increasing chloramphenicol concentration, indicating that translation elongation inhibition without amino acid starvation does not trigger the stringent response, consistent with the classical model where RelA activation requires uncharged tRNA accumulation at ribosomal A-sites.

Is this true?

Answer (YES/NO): YES